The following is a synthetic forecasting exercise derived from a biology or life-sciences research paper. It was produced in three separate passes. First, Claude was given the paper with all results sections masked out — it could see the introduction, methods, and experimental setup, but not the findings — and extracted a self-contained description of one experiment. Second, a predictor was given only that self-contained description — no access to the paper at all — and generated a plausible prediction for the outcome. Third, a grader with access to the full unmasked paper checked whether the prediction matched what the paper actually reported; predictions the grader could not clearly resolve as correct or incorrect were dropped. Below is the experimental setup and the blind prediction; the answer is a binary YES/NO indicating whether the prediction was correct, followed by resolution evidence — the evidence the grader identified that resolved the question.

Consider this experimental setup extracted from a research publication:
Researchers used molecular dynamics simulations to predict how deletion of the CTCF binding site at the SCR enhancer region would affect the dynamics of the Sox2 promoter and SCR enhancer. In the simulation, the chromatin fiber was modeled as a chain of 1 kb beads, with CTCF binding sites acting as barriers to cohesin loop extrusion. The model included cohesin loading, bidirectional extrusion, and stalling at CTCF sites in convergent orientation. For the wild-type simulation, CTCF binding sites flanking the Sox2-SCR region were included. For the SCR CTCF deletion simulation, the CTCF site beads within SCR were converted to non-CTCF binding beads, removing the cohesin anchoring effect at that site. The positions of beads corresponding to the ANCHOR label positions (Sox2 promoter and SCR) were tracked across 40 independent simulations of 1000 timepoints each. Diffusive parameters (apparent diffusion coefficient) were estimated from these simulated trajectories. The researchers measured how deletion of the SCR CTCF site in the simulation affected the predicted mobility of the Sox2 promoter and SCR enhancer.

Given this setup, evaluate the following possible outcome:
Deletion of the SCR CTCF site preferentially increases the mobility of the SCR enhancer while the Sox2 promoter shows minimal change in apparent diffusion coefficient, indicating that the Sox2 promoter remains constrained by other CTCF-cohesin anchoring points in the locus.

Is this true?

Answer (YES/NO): YES